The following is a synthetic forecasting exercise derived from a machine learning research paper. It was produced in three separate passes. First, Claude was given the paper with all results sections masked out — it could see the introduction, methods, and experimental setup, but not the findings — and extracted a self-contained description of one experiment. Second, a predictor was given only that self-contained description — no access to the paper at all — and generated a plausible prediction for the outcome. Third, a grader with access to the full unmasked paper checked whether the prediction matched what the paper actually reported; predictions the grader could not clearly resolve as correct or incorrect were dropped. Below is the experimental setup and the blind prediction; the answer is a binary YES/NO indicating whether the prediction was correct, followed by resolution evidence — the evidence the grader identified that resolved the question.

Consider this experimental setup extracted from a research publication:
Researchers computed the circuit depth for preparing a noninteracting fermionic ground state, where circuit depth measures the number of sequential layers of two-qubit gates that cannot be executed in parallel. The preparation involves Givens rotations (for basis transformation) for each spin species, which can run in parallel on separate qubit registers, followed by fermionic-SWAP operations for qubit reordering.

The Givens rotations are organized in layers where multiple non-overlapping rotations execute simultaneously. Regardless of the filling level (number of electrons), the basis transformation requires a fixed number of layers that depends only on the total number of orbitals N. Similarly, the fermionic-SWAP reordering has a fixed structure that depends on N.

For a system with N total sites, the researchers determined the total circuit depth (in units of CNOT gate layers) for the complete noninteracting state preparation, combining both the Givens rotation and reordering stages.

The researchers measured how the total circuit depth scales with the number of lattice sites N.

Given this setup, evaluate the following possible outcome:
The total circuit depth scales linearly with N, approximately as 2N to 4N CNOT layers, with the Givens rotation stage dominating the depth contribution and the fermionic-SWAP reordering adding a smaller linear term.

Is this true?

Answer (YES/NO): NO